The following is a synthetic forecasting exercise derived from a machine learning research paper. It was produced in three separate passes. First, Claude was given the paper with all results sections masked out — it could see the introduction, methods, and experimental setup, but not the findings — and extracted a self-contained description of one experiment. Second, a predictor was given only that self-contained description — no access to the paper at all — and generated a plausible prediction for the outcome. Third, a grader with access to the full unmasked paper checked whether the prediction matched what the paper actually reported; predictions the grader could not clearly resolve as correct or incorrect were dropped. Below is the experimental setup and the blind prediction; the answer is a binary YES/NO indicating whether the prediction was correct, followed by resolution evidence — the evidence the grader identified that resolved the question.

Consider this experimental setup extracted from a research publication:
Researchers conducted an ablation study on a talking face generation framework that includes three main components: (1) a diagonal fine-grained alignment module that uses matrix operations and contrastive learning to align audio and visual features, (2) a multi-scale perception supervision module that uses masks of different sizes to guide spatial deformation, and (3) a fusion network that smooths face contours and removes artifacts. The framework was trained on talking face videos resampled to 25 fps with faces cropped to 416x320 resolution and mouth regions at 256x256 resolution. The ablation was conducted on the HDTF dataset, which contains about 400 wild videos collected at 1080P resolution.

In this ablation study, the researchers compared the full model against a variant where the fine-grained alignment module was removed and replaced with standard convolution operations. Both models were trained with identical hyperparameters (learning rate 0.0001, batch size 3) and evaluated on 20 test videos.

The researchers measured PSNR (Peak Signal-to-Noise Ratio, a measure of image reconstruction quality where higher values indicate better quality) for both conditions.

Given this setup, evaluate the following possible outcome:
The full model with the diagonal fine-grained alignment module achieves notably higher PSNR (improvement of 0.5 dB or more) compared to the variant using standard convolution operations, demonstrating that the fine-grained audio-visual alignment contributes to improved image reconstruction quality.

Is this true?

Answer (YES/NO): YES